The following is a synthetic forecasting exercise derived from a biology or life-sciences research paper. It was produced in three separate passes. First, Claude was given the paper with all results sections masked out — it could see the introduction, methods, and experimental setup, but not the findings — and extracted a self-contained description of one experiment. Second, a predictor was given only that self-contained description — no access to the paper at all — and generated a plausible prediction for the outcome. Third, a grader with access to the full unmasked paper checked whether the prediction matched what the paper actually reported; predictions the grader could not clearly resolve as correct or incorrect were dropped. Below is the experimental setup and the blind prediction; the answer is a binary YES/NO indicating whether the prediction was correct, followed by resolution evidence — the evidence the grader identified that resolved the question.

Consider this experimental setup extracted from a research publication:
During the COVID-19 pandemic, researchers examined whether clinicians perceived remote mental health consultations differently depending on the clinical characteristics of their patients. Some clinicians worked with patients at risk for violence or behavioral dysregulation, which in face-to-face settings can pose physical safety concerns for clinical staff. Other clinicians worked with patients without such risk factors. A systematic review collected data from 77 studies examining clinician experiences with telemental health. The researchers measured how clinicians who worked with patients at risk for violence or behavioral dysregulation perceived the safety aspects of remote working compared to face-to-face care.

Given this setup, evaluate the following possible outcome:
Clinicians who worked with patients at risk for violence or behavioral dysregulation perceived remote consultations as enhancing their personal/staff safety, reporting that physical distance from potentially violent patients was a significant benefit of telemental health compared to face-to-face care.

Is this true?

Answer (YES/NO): YES